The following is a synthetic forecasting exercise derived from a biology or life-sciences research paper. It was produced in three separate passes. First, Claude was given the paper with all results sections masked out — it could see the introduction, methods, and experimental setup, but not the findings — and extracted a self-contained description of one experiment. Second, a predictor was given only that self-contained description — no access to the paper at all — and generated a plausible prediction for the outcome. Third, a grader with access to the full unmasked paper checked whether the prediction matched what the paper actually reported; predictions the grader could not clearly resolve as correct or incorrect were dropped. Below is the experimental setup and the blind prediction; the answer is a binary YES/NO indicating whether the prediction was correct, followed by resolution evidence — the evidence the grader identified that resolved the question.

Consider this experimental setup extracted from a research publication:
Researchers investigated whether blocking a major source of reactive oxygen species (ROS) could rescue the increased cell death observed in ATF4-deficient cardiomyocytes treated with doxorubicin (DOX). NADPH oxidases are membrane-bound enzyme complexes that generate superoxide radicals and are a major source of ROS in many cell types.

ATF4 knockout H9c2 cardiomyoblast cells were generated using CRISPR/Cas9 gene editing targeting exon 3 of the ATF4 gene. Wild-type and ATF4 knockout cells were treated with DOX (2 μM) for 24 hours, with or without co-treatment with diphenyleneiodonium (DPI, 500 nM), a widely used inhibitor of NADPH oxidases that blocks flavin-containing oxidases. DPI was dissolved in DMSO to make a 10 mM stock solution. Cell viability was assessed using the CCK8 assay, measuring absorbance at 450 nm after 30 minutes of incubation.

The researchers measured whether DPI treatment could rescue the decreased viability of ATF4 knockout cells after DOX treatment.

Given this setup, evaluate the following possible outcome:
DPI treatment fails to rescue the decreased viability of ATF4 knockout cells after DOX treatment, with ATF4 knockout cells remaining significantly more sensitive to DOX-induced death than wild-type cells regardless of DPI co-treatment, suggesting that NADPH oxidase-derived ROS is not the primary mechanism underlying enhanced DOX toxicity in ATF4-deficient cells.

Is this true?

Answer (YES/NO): NO